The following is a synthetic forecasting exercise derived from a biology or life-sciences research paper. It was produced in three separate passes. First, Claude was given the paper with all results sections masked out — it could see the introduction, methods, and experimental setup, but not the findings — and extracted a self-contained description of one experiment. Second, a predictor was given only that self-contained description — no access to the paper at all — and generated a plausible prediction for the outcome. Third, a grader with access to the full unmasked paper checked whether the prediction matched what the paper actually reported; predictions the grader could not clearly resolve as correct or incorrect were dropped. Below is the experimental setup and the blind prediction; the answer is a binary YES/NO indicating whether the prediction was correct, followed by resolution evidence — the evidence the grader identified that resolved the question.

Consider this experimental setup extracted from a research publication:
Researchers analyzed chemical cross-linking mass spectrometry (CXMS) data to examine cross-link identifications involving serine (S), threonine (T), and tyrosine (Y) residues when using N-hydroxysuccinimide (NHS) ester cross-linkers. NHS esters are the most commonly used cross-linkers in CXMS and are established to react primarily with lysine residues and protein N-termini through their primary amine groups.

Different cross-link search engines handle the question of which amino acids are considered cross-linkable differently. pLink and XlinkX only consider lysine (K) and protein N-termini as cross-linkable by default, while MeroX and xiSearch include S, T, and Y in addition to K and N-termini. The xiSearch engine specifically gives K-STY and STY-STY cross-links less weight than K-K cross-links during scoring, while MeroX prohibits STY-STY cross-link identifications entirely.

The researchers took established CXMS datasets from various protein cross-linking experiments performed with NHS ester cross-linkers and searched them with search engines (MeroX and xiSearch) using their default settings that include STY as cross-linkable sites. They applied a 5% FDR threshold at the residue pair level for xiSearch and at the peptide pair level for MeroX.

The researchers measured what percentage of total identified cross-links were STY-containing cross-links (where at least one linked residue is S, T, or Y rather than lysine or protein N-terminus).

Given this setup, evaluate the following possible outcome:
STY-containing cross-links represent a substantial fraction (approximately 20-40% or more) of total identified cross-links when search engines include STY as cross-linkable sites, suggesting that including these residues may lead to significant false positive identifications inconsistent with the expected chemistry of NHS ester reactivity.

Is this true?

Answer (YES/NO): NO